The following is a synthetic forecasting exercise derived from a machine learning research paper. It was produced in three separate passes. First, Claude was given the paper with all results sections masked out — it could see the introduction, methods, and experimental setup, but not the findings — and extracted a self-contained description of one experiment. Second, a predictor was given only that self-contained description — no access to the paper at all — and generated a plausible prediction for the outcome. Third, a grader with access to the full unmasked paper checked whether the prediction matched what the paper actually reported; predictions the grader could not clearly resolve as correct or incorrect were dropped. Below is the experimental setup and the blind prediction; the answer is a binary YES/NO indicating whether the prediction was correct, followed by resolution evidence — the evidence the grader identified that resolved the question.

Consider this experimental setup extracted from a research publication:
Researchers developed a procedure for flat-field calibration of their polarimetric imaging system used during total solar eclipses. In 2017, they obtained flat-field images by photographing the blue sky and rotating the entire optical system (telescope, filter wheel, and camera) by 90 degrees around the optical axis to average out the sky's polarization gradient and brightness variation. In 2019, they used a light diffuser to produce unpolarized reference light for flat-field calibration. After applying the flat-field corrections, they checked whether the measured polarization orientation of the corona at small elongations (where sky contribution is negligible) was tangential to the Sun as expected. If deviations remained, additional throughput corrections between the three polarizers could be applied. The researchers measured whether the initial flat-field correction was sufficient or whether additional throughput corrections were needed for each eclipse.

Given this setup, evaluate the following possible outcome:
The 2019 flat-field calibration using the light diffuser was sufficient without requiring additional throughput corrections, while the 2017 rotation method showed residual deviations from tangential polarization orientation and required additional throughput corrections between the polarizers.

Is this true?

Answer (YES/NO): YES